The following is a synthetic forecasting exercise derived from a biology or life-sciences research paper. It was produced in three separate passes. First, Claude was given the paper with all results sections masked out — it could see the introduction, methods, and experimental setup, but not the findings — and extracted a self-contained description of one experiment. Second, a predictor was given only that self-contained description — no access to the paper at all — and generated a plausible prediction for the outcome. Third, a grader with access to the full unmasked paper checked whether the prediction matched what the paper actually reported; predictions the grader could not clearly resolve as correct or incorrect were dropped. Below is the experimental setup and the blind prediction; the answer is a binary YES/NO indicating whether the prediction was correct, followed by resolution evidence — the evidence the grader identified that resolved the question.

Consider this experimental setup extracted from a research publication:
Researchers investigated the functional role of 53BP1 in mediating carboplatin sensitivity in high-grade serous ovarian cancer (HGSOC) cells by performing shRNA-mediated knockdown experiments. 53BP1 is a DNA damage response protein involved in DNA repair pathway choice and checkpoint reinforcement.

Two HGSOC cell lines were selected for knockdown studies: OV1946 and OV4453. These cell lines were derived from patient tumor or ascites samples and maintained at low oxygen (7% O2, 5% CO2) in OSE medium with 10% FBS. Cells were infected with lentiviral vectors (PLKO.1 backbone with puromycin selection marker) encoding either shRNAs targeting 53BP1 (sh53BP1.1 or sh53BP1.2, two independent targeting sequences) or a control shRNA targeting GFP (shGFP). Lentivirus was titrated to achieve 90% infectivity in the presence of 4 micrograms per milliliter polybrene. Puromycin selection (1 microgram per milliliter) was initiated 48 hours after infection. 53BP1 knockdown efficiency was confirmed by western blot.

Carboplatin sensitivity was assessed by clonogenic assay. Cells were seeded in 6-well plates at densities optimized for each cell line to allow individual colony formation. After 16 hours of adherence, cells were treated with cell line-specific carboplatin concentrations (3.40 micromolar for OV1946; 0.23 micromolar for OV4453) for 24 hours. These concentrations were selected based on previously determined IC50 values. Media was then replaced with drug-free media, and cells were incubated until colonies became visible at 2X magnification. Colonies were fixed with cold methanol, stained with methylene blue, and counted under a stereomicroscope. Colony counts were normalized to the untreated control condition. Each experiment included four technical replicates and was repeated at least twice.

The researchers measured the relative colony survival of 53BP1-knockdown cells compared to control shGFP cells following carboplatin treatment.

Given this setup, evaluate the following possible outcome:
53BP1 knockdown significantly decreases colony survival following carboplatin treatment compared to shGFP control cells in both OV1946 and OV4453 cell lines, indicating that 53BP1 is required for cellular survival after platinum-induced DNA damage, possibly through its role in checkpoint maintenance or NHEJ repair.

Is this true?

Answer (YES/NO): YES